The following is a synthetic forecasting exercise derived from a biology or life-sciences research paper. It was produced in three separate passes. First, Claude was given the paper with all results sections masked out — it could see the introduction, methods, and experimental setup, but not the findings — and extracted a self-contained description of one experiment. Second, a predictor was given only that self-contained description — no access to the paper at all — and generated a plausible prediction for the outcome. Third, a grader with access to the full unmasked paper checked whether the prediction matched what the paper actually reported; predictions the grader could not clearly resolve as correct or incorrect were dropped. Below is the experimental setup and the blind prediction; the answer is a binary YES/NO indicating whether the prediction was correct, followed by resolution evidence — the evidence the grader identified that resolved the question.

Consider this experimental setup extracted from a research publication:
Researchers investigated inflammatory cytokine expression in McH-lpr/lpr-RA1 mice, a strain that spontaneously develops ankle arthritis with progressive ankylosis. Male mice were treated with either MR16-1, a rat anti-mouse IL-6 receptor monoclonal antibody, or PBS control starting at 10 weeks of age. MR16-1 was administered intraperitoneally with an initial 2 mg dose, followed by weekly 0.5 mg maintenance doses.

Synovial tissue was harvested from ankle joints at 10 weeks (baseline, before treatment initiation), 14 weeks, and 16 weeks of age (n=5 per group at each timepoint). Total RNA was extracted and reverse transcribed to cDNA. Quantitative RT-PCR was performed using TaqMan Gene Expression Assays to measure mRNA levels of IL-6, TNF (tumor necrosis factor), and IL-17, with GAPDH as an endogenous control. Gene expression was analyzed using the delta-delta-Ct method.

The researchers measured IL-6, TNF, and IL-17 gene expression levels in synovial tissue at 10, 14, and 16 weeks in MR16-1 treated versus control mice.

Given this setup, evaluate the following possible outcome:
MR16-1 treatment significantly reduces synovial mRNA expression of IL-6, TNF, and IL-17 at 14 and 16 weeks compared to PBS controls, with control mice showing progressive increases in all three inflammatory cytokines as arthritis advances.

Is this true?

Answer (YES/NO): NO